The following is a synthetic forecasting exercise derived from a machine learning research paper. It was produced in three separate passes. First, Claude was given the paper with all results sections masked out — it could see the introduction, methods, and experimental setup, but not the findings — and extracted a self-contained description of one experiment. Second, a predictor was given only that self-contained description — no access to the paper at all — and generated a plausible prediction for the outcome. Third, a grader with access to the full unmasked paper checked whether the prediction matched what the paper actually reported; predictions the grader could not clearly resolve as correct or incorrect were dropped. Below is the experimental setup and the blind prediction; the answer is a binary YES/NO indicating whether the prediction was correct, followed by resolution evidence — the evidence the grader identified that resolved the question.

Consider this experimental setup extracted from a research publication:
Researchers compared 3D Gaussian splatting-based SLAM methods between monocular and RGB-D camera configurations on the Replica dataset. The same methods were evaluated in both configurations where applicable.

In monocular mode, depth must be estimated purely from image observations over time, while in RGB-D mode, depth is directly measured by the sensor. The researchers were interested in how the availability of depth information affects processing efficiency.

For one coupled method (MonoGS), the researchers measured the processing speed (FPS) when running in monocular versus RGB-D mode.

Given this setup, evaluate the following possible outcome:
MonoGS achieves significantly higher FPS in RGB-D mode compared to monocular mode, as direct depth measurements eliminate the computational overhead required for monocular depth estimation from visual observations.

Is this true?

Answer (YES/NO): NO